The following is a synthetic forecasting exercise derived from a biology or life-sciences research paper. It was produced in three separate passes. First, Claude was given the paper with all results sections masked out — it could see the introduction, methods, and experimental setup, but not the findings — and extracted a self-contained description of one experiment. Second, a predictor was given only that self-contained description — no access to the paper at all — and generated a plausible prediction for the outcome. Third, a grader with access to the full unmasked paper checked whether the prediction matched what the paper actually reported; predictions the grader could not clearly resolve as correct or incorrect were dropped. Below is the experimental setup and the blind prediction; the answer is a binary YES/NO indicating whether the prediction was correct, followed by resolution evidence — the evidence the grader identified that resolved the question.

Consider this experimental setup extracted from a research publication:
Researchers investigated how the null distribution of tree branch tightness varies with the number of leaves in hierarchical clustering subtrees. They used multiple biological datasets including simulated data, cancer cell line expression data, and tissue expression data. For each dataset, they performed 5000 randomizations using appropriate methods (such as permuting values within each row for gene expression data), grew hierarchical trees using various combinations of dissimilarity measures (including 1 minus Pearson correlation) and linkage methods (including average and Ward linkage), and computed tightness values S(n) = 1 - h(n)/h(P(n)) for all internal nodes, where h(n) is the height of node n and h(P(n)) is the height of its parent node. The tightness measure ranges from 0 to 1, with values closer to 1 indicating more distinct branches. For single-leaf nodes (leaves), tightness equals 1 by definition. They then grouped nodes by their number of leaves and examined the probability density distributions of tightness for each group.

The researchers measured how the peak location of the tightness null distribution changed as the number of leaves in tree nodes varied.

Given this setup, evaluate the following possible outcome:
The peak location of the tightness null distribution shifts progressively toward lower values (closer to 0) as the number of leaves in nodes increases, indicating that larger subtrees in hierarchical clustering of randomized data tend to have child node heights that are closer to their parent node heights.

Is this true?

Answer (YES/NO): YES